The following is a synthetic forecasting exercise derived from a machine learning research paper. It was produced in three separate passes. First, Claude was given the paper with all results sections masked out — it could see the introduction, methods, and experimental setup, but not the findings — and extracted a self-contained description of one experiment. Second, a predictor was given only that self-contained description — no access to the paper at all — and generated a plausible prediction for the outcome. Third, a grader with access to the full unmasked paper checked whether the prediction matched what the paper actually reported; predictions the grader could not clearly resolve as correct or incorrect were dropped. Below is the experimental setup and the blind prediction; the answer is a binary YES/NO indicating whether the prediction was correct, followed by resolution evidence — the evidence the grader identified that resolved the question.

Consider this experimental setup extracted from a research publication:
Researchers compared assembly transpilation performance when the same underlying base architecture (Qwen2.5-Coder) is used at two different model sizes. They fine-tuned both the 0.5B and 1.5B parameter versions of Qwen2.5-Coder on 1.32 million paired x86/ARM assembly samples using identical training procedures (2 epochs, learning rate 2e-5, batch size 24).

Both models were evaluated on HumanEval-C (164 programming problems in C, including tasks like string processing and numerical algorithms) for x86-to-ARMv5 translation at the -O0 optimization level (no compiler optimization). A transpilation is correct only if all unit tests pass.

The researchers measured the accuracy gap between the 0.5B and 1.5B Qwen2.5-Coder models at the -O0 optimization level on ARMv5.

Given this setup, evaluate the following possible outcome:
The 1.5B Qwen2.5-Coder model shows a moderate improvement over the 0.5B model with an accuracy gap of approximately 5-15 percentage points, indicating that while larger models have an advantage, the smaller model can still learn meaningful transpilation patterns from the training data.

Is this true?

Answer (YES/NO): NO